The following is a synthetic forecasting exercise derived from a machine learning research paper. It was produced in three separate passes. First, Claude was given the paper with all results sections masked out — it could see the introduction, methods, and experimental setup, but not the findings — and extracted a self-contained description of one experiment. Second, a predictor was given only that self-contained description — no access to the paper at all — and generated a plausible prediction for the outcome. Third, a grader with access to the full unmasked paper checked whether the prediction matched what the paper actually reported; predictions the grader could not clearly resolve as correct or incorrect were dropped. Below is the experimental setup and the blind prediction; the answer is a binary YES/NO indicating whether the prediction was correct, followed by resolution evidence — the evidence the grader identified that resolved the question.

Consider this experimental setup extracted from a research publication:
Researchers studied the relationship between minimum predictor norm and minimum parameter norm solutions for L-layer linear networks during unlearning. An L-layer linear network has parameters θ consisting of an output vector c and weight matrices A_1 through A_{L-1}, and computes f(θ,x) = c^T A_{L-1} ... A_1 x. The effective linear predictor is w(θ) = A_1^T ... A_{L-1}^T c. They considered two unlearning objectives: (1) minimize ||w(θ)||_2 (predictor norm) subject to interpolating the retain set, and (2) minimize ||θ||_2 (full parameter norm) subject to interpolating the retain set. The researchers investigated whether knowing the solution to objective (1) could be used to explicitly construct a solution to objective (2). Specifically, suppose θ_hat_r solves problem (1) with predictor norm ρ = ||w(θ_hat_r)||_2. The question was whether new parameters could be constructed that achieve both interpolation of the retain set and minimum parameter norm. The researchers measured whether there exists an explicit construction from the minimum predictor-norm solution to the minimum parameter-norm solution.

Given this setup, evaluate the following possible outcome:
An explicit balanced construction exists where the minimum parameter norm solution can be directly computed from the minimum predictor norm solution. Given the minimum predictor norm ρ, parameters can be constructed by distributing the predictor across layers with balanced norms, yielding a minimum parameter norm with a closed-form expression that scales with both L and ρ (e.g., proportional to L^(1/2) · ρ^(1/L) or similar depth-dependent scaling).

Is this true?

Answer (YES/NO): YES